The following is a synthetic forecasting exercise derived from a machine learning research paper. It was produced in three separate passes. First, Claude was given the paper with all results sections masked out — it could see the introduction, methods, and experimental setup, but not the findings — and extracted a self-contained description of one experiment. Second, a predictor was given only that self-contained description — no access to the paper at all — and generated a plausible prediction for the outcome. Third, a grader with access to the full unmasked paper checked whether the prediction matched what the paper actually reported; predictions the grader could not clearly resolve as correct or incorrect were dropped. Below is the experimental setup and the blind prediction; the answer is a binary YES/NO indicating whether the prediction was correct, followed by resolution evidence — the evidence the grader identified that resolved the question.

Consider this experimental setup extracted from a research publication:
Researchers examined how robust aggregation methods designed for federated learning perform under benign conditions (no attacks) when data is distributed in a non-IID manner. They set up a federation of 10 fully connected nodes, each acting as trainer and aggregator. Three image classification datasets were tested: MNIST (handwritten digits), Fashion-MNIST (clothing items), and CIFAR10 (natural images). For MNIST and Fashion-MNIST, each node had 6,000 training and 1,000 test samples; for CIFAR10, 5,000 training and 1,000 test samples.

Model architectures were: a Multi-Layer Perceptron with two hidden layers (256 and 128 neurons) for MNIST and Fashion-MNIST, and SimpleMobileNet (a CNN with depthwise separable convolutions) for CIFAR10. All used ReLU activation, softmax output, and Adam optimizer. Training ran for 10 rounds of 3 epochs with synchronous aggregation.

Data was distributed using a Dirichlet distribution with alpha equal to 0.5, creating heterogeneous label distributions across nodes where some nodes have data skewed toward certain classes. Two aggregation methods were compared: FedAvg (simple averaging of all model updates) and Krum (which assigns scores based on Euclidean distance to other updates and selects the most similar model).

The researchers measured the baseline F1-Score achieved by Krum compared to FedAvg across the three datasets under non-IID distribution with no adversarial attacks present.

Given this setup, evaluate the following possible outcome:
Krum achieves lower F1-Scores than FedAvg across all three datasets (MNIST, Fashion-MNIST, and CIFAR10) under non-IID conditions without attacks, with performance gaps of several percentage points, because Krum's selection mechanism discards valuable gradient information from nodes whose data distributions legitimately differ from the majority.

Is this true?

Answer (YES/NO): YES